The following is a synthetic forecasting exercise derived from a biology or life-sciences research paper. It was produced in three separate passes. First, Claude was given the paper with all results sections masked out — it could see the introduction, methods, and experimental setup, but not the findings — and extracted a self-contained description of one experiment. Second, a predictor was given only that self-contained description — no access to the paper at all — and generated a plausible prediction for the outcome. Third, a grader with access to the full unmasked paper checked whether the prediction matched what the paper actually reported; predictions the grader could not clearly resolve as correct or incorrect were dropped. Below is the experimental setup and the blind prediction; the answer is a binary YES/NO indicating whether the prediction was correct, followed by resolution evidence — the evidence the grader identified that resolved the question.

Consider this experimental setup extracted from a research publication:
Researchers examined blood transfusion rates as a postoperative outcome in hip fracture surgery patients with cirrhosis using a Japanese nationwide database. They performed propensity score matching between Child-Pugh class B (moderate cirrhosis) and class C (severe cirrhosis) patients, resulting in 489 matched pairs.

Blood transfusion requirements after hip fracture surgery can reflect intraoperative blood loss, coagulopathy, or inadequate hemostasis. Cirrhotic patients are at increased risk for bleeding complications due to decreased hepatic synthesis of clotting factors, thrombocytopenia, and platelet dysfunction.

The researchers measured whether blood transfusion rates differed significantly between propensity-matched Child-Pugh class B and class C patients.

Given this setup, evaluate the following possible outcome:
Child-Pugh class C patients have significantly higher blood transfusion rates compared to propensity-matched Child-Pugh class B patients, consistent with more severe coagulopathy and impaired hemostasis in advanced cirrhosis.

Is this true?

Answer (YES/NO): YES